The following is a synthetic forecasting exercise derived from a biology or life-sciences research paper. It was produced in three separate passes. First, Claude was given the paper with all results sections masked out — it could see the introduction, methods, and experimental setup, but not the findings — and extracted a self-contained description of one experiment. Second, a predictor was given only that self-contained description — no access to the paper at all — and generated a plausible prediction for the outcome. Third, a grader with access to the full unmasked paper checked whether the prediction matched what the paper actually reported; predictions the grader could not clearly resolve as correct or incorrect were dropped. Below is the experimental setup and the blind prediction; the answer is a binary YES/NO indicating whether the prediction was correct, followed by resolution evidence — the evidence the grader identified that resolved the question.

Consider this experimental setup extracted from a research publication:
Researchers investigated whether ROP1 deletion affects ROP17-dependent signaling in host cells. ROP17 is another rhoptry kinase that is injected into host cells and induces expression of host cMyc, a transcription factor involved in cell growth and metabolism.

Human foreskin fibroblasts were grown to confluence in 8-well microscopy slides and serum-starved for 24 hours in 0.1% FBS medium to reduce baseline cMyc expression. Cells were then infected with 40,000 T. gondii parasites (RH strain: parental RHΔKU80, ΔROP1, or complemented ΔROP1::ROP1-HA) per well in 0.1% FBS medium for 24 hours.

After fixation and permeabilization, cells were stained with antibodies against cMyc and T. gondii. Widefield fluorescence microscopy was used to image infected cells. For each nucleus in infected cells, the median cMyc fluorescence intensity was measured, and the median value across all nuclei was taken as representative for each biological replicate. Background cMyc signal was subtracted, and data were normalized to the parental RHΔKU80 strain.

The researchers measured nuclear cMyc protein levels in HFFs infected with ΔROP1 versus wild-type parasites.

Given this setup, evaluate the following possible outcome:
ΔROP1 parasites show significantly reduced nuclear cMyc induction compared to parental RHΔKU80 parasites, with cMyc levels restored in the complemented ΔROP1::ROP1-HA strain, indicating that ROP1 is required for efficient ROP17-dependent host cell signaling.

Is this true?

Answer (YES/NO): NO